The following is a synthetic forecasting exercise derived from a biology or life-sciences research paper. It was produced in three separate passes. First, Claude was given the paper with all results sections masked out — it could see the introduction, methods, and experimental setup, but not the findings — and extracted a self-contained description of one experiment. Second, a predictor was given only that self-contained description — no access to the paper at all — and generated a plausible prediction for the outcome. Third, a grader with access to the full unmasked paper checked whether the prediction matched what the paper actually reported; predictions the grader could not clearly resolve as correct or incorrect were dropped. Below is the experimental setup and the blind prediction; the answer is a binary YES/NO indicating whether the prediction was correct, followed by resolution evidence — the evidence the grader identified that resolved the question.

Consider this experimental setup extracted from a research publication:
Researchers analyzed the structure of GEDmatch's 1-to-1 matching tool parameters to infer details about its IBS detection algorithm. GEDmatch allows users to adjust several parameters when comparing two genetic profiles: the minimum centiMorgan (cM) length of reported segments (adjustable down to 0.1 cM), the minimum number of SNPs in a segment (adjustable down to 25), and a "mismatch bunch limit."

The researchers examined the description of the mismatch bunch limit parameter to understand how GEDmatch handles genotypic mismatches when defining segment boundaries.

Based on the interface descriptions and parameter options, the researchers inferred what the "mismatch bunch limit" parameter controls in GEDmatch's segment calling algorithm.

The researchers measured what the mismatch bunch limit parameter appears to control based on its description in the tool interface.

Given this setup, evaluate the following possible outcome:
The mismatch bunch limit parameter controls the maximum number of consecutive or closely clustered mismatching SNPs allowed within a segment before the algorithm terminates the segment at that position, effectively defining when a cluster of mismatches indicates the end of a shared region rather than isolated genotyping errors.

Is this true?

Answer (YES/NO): NO